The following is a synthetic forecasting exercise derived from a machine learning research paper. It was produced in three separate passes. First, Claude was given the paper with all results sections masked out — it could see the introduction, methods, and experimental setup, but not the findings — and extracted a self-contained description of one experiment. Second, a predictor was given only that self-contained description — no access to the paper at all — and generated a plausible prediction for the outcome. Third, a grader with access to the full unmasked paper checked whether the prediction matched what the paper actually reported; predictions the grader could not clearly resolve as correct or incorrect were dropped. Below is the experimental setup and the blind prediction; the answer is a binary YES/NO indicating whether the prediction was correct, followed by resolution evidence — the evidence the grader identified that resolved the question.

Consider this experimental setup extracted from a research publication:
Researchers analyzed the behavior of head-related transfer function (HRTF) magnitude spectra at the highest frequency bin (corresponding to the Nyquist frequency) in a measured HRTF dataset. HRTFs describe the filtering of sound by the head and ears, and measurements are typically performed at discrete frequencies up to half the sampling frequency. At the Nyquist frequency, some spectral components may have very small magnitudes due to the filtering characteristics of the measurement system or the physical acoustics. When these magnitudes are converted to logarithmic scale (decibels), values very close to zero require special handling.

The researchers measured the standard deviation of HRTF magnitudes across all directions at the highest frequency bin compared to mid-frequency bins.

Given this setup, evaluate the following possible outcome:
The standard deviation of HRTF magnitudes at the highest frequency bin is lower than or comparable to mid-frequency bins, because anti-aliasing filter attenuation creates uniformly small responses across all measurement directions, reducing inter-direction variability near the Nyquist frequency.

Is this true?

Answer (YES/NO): NO